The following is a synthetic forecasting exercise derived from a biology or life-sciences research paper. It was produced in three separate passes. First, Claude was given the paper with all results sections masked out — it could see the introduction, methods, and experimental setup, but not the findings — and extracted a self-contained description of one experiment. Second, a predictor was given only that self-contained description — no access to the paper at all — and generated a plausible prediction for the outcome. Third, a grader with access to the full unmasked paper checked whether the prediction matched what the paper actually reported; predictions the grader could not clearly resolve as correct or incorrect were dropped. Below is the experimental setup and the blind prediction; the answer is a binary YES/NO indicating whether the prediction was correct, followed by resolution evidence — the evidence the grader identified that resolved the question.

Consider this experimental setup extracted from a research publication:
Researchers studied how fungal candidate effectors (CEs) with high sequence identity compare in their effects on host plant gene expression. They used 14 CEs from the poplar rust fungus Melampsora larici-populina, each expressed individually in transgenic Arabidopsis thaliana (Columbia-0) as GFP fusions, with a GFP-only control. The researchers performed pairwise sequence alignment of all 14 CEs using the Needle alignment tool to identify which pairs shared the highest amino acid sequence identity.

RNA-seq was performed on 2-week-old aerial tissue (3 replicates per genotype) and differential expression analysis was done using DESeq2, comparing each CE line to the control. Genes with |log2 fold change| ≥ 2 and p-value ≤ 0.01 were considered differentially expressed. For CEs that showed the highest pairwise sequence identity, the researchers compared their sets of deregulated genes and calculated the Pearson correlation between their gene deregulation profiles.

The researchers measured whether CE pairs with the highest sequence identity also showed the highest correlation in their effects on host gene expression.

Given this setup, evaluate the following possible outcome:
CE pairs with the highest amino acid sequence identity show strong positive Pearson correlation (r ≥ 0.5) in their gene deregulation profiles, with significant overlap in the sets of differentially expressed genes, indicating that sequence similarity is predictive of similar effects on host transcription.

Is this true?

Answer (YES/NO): NO